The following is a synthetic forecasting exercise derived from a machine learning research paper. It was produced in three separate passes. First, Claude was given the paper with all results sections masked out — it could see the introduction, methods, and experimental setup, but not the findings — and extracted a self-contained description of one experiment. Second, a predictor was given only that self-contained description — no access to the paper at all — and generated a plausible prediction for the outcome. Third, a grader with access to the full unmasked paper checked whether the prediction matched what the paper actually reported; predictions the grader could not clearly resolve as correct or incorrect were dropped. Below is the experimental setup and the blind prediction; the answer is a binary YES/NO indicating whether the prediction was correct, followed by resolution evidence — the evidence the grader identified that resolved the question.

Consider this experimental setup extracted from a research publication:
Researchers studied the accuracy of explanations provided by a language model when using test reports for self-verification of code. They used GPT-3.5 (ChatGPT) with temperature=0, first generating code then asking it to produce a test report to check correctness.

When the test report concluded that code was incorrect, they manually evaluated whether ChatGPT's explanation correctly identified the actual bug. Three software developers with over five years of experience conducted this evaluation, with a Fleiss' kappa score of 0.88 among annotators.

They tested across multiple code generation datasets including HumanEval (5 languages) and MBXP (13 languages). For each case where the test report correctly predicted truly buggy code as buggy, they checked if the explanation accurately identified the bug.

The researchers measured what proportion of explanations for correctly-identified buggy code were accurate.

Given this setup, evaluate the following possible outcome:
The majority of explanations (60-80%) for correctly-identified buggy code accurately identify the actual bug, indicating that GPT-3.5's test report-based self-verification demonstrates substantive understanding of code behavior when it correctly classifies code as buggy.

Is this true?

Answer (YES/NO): NO